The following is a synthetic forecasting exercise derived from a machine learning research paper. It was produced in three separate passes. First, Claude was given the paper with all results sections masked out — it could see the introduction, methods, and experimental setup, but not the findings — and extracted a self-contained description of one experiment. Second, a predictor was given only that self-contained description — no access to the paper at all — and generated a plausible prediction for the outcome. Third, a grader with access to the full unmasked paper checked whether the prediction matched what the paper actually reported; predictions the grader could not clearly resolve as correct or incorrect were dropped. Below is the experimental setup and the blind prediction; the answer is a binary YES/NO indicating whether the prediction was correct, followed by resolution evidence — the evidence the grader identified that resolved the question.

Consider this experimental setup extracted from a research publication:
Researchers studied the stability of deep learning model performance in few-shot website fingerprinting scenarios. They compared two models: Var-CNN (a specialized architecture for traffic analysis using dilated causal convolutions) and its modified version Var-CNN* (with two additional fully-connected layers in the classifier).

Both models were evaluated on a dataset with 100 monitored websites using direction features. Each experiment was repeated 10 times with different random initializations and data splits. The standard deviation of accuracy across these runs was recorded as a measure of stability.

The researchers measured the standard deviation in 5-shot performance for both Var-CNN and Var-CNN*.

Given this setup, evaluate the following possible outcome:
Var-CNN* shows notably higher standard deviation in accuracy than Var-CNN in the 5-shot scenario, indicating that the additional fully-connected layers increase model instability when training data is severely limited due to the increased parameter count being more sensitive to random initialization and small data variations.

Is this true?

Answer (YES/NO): YES